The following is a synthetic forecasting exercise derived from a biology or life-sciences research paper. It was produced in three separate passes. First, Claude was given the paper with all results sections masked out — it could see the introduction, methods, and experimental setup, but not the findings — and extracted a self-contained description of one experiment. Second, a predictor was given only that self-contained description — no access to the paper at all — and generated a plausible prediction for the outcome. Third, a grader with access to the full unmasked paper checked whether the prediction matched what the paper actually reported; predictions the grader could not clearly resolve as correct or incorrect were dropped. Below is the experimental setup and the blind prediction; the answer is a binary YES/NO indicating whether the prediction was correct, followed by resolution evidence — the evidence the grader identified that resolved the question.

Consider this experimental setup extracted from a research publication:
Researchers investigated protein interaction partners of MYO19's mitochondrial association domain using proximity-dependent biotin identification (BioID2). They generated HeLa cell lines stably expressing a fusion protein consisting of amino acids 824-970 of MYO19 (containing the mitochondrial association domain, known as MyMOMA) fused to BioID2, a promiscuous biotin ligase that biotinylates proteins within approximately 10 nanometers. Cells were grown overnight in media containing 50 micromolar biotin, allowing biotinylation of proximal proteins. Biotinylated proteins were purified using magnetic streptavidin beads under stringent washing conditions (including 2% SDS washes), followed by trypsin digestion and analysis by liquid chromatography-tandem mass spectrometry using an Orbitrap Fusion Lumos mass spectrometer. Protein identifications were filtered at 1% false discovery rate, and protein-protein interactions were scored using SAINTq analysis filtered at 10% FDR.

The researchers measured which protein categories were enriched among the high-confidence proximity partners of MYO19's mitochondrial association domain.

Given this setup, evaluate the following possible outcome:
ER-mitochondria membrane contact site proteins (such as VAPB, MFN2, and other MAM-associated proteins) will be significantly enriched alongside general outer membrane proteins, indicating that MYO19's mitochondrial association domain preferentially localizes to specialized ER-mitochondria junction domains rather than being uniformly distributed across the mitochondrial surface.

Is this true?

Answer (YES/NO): NO